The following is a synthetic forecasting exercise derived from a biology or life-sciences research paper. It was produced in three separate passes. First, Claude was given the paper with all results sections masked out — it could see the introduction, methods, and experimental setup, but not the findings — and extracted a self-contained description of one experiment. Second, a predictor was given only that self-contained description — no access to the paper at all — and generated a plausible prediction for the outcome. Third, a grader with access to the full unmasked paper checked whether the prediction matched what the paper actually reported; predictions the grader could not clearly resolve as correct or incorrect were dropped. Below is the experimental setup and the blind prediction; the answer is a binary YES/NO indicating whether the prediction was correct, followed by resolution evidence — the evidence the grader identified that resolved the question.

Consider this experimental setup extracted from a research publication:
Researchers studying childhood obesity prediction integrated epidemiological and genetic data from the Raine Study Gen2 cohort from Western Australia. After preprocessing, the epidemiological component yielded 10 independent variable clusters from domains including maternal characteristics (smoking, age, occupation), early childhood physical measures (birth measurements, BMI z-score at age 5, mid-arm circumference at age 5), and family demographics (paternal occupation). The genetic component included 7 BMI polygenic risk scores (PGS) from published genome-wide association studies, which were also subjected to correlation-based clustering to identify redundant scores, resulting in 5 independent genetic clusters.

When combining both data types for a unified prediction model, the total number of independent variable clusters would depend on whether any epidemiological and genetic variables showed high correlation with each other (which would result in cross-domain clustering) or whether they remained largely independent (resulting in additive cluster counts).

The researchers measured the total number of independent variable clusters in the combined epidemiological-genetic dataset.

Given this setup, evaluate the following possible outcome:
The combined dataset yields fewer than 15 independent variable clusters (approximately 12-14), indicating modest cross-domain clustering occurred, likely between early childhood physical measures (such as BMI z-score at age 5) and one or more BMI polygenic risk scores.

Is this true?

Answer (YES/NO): NO